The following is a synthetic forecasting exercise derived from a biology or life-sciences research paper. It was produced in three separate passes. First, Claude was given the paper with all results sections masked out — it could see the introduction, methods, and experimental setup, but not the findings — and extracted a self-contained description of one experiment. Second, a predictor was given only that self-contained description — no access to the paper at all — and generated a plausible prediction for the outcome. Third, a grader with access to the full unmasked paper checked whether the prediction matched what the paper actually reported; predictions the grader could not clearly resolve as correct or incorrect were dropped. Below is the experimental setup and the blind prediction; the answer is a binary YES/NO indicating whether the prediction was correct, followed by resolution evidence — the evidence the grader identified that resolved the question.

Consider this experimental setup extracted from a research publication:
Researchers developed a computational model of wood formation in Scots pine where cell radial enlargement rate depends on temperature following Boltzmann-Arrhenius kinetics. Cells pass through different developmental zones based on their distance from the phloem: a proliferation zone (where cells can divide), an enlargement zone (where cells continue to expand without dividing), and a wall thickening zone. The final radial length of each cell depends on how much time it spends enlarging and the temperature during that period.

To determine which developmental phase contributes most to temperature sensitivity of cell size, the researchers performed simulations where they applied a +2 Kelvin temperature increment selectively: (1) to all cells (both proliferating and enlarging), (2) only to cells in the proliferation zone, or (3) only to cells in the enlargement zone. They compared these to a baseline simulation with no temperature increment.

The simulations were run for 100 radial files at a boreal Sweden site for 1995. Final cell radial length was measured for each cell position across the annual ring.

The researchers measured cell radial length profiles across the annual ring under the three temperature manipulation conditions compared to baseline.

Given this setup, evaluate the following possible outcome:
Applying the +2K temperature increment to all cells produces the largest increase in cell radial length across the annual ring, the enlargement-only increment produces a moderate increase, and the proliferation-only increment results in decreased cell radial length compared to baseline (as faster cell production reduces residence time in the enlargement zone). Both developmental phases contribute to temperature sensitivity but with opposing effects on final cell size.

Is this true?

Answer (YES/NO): NO